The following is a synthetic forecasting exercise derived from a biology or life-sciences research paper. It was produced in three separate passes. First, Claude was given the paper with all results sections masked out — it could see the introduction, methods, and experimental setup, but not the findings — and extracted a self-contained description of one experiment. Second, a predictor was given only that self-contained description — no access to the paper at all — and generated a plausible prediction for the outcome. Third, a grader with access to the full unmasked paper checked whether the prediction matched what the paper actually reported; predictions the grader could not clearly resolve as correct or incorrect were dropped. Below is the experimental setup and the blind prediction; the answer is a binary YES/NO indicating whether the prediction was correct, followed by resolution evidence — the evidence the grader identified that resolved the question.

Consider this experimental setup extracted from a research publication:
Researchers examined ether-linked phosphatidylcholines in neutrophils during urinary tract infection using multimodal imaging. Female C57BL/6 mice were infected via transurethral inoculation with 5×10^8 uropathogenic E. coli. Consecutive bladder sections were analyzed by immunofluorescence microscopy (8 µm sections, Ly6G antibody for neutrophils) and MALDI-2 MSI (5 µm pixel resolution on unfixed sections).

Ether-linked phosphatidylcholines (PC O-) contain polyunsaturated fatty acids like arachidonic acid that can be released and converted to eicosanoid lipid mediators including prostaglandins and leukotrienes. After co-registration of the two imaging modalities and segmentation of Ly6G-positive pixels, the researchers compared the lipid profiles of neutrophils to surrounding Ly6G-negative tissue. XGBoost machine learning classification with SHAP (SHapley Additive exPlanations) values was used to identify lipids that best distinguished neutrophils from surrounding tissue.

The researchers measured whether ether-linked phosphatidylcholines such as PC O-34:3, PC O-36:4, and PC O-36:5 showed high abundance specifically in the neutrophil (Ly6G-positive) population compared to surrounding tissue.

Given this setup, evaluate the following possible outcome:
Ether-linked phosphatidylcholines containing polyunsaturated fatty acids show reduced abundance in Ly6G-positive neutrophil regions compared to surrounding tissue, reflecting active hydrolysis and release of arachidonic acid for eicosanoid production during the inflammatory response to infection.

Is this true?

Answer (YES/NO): NO